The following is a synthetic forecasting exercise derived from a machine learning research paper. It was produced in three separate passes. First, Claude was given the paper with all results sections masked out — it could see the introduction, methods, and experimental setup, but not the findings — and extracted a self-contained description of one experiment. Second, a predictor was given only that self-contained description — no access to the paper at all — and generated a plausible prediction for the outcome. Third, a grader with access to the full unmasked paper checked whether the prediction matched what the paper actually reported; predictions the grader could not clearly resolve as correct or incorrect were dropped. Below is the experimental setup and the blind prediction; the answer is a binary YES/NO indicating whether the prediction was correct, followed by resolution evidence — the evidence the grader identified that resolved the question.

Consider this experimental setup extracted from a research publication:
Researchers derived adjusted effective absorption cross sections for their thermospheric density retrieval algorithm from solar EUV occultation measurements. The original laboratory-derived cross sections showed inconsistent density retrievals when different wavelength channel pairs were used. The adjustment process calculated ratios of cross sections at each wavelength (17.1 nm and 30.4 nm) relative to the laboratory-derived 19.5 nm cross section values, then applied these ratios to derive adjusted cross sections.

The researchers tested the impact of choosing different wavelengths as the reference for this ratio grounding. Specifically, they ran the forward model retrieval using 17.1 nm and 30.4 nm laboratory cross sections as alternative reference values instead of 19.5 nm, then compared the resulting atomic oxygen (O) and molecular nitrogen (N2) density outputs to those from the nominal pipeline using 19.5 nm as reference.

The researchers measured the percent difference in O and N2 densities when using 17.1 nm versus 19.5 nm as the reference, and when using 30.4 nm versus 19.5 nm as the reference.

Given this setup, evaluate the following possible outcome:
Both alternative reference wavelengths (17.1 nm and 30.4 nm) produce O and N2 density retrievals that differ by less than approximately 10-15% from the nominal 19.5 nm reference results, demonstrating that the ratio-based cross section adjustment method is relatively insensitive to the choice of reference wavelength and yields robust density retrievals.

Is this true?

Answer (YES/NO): YES